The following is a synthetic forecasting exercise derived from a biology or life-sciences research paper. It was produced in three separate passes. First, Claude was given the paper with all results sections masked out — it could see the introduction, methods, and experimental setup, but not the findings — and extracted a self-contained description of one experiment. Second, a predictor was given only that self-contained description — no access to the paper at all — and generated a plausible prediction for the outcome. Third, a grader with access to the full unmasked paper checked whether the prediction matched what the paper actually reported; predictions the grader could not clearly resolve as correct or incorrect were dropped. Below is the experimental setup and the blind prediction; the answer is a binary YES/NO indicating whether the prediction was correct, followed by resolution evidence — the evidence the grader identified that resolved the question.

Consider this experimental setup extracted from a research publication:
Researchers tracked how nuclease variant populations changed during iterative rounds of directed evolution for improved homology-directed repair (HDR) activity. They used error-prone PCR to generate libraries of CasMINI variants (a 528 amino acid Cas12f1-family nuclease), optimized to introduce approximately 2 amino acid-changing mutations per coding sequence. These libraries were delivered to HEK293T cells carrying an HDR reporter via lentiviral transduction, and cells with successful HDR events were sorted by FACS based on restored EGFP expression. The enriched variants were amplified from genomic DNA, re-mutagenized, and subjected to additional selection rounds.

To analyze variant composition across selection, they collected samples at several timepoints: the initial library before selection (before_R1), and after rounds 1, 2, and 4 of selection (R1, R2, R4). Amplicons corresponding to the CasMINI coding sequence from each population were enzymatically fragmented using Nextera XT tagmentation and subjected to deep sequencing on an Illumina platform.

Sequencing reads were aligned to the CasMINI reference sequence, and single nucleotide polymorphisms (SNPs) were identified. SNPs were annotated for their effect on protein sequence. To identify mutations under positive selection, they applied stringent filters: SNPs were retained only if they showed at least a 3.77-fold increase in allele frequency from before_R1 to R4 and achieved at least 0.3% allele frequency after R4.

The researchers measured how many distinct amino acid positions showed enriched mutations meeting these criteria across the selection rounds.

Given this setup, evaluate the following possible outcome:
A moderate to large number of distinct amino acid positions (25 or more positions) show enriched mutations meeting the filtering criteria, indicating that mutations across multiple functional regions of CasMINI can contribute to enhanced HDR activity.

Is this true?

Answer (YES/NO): YES